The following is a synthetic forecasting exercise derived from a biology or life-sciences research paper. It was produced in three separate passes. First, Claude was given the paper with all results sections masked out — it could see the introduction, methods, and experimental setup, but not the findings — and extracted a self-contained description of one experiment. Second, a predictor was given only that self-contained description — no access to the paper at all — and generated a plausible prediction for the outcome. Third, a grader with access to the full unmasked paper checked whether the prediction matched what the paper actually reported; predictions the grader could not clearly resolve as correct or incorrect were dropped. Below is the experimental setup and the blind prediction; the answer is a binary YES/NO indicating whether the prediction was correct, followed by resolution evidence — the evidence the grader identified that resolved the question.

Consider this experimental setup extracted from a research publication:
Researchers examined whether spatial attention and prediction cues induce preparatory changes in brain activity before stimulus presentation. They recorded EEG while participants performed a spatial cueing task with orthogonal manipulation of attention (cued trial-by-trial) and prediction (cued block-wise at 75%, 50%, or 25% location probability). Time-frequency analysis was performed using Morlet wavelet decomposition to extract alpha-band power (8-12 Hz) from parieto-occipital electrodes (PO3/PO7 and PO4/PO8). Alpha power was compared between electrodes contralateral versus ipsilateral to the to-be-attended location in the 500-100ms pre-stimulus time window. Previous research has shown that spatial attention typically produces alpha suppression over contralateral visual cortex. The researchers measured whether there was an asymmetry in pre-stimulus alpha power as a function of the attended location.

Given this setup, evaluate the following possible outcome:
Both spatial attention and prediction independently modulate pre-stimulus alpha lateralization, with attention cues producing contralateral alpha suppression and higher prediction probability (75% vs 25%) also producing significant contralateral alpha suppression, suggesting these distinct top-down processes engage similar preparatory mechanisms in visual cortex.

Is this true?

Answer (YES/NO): NO